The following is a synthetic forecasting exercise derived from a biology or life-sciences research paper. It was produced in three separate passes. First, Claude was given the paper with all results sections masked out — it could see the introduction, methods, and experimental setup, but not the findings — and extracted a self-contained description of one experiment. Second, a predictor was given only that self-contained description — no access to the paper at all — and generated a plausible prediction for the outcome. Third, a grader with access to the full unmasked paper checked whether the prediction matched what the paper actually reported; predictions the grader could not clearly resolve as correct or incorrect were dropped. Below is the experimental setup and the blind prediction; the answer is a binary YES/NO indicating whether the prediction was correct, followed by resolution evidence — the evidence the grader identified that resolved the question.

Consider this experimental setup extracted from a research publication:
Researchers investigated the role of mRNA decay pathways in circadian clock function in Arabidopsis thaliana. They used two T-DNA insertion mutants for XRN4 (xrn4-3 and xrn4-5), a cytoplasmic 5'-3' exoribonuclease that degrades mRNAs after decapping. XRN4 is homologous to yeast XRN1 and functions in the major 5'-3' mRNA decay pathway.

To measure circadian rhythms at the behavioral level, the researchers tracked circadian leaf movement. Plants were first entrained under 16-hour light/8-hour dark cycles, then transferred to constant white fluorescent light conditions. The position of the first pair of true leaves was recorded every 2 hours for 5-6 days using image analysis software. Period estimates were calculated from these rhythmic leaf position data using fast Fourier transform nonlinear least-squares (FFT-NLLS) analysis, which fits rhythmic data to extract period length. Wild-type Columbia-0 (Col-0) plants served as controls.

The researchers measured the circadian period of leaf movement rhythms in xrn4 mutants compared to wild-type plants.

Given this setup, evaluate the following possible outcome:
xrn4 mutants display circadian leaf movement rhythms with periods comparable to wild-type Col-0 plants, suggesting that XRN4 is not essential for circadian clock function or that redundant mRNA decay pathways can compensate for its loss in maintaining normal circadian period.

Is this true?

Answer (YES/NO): NO